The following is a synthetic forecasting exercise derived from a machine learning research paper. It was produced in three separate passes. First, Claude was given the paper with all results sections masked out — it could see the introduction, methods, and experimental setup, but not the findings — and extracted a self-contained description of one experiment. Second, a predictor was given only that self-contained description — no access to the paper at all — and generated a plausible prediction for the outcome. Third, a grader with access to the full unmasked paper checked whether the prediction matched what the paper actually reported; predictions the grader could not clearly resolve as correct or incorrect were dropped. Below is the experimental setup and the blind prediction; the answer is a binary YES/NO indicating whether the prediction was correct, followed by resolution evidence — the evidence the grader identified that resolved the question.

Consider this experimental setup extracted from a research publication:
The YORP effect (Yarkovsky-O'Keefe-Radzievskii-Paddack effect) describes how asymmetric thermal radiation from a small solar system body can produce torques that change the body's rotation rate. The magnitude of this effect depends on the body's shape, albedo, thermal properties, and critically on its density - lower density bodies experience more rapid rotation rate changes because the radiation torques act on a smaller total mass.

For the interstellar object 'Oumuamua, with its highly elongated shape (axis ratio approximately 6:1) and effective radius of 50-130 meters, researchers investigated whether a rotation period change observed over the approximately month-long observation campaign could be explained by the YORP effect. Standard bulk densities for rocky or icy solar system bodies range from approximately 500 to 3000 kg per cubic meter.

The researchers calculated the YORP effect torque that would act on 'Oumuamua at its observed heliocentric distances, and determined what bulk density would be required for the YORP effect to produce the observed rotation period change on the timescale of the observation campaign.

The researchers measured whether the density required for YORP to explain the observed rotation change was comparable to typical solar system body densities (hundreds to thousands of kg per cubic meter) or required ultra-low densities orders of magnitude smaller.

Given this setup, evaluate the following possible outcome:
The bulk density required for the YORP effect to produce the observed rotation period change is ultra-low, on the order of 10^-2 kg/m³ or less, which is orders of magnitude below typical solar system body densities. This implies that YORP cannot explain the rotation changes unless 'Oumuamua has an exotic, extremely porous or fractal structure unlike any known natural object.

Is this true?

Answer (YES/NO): YES